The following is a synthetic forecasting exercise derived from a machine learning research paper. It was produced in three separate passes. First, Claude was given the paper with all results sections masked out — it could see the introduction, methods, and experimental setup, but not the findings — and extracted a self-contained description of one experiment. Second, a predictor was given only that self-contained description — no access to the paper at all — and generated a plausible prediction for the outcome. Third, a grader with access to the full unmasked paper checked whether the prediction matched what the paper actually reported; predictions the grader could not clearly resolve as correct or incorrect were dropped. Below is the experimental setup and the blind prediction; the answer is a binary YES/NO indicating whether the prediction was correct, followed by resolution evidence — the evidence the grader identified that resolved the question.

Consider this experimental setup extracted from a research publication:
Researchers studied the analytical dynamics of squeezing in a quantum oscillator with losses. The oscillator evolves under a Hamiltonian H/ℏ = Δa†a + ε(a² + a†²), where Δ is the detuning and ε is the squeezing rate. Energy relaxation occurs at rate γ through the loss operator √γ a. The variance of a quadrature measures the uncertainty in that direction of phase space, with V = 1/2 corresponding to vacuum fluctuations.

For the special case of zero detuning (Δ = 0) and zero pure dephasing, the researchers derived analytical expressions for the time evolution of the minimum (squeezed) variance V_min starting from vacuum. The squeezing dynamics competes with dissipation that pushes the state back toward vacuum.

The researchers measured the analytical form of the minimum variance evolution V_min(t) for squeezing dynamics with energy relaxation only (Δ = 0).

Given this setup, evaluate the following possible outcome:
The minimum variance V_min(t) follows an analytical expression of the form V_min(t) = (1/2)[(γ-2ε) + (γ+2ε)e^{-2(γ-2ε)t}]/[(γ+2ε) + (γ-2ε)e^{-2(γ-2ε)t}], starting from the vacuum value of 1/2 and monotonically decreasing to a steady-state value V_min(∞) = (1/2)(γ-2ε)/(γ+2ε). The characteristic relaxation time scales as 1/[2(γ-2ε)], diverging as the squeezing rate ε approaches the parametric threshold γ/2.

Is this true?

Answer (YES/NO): NO